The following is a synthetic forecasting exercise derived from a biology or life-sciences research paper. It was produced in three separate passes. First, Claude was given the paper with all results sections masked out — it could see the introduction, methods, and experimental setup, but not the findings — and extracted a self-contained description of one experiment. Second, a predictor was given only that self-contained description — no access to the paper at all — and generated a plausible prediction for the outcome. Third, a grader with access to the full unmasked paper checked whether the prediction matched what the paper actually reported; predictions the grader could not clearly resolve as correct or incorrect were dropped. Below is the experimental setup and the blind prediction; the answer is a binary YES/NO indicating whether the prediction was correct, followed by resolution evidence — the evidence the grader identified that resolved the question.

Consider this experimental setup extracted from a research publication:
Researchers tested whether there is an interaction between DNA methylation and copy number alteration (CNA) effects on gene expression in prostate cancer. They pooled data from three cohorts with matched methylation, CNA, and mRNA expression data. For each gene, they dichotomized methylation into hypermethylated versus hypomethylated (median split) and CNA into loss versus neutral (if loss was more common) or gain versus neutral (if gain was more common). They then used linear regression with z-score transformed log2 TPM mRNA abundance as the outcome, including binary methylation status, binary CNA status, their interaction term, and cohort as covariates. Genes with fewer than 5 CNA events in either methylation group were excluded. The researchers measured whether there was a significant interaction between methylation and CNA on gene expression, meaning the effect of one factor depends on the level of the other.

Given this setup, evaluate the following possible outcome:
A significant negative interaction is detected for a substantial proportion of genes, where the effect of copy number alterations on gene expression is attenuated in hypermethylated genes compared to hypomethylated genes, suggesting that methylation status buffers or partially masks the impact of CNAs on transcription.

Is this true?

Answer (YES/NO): NO